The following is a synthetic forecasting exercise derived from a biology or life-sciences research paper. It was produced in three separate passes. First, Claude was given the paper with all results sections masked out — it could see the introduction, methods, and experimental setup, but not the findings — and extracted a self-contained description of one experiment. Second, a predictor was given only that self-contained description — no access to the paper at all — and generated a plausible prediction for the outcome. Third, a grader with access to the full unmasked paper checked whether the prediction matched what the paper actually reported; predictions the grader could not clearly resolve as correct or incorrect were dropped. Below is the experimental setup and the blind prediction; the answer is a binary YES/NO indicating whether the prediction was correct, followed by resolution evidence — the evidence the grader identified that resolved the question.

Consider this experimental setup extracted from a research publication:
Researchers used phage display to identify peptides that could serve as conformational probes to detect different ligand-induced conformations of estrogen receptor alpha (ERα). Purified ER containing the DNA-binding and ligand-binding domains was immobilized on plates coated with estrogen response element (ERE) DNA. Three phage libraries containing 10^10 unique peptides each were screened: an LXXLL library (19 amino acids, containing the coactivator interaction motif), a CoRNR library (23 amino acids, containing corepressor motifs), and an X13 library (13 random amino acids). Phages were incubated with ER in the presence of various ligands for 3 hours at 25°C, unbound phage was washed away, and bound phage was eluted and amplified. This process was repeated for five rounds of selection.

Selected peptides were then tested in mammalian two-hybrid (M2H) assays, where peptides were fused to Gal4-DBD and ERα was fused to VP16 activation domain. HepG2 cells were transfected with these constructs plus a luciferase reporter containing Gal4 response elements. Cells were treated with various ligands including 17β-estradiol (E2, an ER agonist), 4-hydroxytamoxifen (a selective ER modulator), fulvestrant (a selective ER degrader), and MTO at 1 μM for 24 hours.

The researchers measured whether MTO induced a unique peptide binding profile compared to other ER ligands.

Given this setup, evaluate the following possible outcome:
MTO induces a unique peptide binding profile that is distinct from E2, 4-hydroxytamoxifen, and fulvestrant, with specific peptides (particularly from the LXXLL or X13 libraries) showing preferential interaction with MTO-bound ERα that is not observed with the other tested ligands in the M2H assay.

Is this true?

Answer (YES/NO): NO